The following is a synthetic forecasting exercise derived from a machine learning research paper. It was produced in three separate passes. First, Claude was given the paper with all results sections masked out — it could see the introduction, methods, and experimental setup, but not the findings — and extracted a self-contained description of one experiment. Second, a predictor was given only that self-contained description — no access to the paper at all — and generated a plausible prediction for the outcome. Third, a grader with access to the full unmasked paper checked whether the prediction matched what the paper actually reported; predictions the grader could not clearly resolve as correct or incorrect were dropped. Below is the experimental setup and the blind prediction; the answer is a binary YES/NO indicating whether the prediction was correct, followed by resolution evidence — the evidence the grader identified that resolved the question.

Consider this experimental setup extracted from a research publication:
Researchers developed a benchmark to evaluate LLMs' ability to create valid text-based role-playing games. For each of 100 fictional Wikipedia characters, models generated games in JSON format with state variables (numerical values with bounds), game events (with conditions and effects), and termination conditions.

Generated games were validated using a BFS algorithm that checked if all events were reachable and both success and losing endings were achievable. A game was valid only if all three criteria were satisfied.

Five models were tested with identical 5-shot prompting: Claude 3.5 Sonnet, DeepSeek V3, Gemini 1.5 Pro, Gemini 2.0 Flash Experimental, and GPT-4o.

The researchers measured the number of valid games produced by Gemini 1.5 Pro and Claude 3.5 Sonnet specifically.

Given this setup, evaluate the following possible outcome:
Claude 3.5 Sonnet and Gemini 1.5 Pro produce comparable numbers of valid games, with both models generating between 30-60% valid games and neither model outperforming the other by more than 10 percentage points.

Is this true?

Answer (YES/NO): NO